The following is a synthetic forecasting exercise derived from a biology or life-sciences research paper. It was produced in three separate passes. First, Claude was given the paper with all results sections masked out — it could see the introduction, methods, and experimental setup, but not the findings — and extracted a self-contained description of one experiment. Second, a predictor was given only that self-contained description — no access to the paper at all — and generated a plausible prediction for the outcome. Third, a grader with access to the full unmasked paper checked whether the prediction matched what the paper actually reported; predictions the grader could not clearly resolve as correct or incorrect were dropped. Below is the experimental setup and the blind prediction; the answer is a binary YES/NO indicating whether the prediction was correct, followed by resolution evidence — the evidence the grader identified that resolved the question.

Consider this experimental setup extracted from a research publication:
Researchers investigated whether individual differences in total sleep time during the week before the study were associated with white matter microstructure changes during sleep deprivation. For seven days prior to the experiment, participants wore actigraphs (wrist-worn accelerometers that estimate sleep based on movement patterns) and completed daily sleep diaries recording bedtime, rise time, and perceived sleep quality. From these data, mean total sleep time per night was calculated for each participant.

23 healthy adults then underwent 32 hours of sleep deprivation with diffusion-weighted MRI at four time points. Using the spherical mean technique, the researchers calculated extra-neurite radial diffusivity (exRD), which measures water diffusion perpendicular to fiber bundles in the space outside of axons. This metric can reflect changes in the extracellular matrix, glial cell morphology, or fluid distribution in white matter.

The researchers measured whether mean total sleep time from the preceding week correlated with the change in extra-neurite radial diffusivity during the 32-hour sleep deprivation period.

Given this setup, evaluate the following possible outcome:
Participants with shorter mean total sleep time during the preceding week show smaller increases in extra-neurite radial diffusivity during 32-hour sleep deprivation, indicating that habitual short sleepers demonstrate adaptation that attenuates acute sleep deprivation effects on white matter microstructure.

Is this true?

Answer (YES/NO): NO